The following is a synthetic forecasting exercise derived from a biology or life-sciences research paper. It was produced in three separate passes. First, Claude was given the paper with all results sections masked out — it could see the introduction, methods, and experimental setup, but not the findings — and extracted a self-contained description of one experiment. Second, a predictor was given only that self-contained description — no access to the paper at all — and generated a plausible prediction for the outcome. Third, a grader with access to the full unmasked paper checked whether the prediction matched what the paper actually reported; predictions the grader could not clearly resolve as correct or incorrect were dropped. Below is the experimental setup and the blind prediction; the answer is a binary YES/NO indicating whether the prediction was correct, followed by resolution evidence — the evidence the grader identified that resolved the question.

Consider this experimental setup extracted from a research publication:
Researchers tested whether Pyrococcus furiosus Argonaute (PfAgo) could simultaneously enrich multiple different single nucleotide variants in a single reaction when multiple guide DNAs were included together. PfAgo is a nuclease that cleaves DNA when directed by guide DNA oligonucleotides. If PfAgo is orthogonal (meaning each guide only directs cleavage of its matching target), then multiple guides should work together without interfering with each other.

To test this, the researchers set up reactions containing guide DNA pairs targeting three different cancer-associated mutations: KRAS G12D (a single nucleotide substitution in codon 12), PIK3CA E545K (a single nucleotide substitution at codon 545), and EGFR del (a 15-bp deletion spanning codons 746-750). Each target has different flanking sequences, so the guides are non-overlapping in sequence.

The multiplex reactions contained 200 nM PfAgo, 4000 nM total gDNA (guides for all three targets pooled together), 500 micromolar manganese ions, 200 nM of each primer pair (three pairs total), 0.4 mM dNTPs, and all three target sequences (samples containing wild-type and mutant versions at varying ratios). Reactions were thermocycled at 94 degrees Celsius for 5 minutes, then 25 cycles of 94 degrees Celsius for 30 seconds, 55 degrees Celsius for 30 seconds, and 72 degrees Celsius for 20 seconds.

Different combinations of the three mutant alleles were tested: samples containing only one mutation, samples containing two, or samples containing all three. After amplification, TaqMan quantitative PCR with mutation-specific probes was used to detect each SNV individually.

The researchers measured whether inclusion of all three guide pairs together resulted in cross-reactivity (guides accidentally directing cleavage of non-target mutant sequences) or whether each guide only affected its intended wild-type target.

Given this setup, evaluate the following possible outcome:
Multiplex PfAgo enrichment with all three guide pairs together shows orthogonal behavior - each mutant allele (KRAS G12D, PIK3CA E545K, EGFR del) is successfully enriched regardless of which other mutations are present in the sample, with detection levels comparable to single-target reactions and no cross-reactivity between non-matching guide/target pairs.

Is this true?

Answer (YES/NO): YES